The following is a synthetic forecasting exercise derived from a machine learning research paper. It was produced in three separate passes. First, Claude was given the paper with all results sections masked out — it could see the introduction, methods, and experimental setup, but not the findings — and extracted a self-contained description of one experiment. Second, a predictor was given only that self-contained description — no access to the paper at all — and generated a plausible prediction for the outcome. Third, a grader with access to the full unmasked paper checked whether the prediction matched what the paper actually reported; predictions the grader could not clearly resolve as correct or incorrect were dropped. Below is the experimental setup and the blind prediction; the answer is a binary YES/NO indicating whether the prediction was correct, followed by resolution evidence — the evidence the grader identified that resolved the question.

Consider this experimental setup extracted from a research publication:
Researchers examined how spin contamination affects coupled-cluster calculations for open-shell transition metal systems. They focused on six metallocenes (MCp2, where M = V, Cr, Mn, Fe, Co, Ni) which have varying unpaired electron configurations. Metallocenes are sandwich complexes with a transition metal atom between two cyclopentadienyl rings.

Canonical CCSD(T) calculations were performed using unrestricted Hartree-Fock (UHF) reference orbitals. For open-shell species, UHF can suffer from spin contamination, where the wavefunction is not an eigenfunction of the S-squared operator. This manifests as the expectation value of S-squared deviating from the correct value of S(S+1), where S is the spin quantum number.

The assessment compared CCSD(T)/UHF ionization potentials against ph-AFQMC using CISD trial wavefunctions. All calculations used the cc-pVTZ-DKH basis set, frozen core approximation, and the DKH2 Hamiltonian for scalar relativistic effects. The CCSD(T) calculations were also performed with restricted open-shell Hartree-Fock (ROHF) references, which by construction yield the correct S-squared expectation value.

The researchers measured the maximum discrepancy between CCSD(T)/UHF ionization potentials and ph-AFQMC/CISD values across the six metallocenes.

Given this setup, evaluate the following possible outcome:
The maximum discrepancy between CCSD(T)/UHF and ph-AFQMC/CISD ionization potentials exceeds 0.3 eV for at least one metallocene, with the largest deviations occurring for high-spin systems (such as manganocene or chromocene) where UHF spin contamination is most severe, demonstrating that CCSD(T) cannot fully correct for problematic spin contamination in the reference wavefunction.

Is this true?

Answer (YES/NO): NO